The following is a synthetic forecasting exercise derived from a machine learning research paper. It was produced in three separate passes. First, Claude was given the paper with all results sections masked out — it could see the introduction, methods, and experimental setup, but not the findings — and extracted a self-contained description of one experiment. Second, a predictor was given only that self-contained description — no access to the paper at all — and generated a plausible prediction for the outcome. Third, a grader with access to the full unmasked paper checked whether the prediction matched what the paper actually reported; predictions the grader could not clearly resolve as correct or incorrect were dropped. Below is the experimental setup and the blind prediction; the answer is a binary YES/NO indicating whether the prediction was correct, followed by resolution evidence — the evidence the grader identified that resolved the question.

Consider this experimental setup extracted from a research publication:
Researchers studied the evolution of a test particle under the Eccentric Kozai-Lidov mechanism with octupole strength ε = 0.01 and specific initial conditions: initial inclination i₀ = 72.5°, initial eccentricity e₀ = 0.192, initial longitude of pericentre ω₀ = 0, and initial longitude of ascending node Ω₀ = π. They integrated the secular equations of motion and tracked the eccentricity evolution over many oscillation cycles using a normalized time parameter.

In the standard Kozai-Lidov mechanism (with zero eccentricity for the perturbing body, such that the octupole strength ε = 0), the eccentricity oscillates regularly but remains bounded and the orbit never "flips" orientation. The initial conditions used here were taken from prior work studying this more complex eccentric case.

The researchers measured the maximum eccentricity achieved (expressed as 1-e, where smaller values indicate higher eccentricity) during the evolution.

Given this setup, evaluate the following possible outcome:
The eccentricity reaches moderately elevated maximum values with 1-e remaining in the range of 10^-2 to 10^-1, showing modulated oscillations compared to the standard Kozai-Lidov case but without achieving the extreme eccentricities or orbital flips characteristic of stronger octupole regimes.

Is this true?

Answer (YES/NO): NO